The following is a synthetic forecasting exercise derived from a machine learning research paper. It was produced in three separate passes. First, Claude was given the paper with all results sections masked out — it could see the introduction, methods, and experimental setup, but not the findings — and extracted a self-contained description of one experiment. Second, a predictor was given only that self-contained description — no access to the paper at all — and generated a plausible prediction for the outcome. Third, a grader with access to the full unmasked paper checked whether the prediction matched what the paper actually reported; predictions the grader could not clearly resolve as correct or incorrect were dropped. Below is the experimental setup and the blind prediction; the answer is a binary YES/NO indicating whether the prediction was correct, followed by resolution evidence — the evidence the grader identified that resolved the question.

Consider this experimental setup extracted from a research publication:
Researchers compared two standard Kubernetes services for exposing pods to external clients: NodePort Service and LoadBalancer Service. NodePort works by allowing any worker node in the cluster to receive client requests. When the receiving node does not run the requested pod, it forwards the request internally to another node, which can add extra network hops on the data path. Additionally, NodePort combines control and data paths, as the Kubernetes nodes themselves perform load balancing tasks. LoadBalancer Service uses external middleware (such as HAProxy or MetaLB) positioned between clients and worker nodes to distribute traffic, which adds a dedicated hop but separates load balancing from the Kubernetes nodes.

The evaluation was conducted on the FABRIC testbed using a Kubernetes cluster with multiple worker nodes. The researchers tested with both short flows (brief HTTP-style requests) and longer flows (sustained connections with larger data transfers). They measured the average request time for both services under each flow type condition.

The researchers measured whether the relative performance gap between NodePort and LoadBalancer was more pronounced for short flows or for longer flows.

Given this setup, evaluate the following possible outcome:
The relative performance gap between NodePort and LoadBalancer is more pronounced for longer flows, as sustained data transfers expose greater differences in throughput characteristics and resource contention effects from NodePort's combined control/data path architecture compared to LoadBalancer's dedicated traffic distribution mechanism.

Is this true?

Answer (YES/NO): NO